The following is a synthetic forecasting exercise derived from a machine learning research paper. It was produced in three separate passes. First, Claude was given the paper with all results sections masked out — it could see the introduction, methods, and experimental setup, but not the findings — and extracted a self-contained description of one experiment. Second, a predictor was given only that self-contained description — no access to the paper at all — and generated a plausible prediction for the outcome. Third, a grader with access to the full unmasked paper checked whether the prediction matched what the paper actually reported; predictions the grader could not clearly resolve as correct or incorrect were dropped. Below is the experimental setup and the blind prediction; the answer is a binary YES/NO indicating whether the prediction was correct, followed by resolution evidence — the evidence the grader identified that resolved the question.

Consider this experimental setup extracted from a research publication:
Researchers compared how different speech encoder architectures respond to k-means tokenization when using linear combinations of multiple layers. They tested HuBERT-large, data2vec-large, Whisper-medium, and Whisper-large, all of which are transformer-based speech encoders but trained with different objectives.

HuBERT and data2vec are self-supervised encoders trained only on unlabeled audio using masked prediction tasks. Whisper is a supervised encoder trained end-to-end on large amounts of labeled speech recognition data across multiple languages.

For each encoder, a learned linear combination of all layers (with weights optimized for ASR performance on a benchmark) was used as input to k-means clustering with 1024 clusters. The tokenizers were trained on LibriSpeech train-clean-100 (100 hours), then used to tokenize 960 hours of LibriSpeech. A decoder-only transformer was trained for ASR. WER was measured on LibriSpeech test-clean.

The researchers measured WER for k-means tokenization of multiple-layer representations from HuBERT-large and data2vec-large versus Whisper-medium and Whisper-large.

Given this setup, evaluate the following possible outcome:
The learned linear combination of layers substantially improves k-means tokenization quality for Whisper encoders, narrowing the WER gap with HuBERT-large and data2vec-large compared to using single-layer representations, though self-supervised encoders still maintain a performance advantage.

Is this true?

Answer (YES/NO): NO